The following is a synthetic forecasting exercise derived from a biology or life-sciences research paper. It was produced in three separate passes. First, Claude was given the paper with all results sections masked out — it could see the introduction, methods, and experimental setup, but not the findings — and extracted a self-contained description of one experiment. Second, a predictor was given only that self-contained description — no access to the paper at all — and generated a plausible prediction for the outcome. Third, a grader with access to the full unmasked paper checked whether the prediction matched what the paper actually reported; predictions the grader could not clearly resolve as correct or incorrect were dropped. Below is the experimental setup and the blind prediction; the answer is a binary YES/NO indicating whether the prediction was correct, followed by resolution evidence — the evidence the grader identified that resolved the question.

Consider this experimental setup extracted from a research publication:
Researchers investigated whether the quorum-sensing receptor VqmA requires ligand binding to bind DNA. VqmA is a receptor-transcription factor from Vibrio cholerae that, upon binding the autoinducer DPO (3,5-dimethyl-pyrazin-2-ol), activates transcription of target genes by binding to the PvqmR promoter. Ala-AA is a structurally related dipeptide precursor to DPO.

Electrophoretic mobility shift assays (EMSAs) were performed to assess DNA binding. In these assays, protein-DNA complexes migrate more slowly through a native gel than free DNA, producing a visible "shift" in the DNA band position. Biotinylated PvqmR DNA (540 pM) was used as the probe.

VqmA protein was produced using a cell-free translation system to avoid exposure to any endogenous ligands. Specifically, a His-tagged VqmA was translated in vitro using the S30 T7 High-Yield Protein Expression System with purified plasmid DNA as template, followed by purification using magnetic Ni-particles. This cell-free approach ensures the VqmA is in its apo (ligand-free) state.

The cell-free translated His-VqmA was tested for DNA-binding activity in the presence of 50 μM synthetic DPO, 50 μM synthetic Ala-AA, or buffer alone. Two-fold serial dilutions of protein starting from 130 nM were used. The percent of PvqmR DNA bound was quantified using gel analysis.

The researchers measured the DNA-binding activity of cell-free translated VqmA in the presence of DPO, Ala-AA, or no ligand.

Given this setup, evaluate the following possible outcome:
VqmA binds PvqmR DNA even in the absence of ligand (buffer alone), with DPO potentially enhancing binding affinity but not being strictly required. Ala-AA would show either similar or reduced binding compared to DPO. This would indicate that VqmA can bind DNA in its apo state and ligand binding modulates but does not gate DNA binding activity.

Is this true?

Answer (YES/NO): YES